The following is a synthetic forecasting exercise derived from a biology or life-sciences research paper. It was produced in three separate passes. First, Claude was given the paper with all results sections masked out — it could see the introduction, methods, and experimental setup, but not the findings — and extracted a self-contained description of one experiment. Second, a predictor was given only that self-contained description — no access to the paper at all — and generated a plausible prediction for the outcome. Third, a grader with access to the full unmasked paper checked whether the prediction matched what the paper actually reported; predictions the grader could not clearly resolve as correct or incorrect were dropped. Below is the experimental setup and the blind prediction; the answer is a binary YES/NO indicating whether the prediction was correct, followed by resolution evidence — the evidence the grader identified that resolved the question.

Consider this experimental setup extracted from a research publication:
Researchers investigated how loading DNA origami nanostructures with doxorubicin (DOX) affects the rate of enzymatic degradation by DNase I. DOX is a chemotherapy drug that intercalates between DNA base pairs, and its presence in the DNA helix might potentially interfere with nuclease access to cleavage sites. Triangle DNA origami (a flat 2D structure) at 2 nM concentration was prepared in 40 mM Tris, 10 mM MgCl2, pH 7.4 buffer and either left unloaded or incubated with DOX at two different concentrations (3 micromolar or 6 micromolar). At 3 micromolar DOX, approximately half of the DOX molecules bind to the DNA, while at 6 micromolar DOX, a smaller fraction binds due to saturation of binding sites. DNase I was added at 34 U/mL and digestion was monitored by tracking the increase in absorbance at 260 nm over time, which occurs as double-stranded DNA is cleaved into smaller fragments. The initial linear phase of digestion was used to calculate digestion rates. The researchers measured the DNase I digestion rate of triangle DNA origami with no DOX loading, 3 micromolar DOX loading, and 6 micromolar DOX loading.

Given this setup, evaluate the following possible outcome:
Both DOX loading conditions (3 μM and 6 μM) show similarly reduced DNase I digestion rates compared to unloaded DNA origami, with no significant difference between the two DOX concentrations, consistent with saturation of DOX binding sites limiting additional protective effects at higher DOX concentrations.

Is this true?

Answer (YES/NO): NO